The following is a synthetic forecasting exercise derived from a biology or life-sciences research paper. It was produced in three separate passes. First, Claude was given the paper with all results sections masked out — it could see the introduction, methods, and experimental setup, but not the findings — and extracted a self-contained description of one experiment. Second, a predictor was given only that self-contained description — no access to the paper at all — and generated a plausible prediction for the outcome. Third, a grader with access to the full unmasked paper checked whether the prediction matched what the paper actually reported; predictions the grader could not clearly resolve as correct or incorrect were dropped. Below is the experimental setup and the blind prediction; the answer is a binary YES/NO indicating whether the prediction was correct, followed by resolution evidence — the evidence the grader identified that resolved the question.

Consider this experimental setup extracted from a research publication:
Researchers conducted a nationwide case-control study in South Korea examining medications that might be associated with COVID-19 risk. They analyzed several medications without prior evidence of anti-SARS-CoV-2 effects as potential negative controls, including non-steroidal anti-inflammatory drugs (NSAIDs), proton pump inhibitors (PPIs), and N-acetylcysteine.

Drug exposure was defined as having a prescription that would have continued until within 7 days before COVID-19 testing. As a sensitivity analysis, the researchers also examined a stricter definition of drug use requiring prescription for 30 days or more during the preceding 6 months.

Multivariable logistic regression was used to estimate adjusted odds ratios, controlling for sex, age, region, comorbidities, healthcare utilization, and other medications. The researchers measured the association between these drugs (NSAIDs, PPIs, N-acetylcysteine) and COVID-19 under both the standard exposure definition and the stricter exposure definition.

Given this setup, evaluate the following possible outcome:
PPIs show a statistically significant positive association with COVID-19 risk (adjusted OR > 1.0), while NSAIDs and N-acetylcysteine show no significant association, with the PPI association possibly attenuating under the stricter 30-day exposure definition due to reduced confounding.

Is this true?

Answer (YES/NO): NO